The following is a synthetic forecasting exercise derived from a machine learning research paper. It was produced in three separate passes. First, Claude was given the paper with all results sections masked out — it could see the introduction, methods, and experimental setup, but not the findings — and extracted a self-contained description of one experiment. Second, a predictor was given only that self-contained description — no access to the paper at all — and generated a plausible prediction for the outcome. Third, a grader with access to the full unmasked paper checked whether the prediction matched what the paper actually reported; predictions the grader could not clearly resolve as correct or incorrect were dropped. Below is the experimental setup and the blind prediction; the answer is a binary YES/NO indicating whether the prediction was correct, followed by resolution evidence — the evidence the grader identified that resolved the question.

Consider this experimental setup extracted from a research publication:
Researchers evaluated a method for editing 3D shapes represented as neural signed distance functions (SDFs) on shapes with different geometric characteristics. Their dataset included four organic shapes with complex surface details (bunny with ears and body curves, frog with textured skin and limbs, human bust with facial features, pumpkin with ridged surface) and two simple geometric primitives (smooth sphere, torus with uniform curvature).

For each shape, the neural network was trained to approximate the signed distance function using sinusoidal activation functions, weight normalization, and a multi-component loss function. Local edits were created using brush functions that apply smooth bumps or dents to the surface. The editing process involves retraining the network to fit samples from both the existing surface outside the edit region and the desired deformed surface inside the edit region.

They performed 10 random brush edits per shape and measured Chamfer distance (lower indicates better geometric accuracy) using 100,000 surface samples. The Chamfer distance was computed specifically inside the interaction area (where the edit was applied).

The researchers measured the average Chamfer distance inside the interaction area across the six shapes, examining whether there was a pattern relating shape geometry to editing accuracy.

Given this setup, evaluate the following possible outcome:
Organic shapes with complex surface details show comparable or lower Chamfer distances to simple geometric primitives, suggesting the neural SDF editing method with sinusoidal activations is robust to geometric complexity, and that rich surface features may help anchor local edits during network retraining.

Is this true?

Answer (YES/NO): NO